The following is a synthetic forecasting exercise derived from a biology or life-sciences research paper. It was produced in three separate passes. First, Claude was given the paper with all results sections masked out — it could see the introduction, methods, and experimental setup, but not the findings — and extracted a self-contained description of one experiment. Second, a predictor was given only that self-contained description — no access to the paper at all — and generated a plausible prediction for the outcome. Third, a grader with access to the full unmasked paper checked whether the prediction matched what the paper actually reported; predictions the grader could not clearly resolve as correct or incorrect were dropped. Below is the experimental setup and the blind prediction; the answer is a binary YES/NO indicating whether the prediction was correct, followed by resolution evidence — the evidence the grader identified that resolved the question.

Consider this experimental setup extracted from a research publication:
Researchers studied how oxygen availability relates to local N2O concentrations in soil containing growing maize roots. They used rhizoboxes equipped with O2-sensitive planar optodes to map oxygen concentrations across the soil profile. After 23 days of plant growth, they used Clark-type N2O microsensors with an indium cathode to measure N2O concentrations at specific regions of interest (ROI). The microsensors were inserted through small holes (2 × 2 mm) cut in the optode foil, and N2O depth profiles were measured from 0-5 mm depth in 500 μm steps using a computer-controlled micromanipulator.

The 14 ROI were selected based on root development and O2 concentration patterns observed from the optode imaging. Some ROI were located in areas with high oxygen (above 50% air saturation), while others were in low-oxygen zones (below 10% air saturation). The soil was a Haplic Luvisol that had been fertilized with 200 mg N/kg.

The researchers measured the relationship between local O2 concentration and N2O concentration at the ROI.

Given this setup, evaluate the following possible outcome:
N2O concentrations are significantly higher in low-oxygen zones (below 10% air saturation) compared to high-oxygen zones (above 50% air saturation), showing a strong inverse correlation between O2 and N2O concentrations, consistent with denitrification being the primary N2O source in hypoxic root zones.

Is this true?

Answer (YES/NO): YES